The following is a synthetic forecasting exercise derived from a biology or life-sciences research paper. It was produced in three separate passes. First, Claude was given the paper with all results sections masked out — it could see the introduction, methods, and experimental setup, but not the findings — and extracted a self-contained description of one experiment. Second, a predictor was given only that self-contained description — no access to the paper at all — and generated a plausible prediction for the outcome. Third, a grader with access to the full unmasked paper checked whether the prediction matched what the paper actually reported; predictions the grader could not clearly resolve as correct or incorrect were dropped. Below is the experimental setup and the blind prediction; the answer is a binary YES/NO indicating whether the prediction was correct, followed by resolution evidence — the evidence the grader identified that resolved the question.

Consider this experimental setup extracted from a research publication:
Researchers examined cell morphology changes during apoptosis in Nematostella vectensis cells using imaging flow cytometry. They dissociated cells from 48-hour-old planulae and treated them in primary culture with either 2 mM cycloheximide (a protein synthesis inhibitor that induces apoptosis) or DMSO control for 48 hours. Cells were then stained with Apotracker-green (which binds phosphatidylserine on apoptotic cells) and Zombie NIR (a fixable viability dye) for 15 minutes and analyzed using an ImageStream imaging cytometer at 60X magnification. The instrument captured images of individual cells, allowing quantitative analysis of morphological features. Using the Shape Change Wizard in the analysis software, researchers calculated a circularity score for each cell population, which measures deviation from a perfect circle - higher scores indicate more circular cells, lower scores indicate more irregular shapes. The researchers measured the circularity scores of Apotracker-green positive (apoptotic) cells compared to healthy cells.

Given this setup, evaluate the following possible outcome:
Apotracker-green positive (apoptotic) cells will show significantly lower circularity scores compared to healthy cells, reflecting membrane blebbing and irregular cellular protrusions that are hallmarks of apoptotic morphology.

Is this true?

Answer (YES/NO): YES